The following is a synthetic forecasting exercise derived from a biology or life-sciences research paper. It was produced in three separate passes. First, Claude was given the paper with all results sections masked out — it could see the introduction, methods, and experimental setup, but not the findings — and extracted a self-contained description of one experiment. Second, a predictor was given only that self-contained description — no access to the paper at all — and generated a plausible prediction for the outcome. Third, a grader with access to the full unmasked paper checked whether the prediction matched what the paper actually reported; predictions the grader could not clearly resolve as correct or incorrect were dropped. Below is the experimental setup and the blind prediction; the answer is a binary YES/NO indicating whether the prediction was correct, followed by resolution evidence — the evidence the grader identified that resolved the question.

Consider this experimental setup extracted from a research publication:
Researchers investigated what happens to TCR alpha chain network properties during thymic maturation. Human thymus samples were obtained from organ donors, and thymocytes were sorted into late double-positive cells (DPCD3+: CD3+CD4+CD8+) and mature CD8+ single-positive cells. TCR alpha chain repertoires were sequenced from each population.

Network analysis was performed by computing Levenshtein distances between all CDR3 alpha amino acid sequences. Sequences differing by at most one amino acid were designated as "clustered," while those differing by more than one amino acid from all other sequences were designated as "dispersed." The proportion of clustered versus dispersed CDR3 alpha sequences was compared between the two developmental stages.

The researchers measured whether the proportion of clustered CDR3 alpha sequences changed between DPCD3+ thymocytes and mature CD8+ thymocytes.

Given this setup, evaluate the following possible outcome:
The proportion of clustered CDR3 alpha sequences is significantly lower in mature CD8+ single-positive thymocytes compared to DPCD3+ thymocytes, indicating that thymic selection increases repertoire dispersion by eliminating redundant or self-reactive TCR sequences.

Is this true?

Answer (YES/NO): NO